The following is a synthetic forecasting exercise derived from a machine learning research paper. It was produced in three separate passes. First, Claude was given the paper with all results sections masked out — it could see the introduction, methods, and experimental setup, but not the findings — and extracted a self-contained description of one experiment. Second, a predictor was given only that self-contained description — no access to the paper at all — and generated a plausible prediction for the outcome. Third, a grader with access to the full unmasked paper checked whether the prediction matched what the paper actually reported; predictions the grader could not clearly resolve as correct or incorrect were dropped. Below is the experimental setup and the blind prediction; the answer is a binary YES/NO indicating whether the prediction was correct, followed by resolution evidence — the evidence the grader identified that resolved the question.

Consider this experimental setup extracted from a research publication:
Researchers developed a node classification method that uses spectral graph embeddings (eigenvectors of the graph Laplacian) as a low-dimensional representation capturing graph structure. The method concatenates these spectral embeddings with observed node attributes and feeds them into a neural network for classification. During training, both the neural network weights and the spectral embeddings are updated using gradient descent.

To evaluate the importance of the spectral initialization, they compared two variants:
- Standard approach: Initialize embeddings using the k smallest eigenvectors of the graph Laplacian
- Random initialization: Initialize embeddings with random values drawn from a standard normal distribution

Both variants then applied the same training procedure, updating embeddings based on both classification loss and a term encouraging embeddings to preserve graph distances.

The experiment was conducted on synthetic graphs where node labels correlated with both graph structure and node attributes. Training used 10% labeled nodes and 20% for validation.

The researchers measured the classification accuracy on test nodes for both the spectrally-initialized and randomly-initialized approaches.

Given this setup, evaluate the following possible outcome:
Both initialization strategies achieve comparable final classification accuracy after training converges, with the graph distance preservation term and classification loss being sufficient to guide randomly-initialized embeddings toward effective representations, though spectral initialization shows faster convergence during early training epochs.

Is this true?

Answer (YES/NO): NO